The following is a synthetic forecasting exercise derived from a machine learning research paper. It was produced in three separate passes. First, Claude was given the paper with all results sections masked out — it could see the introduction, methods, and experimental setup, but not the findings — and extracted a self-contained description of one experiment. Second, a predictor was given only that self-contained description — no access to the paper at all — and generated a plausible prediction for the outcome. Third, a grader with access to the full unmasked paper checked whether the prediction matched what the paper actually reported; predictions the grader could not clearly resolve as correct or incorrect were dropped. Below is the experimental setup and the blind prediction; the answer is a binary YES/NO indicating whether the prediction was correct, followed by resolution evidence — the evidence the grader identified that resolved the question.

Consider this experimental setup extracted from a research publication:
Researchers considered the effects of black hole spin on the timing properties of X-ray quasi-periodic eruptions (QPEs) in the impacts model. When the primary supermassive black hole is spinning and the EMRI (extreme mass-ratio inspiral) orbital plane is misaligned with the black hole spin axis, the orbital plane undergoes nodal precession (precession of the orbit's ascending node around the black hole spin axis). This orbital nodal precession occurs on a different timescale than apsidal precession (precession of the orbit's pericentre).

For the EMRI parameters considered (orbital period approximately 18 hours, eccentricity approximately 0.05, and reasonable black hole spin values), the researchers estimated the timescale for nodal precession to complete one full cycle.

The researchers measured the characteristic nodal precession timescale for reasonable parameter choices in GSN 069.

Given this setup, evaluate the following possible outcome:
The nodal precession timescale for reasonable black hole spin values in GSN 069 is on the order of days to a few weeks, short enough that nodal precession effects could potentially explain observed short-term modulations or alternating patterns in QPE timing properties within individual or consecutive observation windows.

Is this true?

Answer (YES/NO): NO